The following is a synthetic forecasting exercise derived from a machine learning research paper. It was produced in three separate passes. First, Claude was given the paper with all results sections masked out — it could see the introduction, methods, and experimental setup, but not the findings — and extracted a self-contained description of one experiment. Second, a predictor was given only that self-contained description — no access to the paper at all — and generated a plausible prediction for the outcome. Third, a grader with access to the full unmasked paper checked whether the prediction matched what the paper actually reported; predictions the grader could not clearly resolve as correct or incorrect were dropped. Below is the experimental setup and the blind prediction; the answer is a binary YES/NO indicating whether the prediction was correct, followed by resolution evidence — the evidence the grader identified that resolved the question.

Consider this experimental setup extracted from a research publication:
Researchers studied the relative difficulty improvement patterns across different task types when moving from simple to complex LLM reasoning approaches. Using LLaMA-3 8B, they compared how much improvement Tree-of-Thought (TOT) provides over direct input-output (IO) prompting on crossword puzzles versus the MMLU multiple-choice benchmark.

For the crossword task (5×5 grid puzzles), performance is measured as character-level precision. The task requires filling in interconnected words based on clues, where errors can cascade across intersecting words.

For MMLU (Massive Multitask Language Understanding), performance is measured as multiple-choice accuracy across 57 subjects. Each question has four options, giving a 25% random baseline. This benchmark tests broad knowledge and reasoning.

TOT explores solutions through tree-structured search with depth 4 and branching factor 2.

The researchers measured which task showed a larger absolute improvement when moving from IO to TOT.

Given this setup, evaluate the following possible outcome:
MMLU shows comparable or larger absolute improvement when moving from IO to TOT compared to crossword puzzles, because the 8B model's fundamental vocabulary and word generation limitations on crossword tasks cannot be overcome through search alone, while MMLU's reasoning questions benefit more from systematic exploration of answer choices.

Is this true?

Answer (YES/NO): NO